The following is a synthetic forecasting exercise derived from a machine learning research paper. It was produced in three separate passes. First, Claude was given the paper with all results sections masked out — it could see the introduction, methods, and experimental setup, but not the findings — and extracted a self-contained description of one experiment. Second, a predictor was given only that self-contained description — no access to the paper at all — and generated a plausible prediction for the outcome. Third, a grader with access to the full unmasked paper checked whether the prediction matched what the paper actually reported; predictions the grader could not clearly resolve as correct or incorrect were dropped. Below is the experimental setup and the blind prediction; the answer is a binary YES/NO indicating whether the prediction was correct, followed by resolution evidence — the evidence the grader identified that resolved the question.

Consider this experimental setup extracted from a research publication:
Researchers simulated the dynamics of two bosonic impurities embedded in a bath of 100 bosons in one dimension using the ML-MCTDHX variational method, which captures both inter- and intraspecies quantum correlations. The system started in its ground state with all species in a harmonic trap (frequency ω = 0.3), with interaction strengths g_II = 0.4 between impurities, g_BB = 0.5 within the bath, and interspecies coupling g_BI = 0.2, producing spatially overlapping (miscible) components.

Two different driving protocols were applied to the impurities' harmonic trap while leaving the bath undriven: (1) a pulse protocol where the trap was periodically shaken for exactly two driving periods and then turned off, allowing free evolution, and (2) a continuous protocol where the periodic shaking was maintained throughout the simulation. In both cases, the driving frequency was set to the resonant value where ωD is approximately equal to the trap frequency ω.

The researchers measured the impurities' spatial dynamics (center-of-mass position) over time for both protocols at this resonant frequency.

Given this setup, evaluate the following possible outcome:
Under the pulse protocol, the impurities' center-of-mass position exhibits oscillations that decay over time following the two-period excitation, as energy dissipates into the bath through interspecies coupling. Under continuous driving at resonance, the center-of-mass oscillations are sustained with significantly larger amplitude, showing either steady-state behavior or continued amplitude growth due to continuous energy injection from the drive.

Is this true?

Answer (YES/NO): NO